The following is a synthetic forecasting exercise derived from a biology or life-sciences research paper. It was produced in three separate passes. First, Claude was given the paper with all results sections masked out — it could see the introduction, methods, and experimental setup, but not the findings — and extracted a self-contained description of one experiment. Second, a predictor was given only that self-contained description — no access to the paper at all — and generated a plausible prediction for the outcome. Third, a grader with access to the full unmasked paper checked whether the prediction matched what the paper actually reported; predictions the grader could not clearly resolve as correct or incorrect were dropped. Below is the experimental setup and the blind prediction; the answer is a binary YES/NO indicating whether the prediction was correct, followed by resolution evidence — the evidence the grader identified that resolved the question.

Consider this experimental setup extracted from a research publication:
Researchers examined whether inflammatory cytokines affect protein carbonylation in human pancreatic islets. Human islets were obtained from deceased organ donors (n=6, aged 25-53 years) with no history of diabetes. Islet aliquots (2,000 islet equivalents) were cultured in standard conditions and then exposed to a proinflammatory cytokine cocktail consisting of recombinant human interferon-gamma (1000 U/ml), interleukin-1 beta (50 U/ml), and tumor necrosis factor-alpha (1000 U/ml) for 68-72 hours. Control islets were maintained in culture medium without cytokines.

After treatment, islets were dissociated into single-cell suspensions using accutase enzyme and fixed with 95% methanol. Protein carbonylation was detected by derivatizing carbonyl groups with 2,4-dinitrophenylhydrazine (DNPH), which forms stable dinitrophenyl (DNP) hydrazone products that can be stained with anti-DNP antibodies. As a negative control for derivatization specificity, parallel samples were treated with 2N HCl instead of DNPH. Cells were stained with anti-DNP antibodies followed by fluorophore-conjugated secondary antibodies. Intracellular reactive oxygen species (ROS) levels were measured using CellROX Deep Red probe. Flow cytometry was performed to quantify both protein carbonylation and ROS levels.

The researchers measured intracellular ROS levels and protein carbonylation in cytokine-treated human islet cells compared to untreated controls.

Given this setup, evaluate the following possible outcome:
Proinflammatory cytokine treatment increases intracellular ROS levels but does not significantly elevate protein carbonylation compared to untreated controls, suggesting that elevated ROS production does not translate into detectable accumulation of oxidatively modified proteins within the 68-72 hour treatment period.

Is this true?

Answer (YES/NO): NO